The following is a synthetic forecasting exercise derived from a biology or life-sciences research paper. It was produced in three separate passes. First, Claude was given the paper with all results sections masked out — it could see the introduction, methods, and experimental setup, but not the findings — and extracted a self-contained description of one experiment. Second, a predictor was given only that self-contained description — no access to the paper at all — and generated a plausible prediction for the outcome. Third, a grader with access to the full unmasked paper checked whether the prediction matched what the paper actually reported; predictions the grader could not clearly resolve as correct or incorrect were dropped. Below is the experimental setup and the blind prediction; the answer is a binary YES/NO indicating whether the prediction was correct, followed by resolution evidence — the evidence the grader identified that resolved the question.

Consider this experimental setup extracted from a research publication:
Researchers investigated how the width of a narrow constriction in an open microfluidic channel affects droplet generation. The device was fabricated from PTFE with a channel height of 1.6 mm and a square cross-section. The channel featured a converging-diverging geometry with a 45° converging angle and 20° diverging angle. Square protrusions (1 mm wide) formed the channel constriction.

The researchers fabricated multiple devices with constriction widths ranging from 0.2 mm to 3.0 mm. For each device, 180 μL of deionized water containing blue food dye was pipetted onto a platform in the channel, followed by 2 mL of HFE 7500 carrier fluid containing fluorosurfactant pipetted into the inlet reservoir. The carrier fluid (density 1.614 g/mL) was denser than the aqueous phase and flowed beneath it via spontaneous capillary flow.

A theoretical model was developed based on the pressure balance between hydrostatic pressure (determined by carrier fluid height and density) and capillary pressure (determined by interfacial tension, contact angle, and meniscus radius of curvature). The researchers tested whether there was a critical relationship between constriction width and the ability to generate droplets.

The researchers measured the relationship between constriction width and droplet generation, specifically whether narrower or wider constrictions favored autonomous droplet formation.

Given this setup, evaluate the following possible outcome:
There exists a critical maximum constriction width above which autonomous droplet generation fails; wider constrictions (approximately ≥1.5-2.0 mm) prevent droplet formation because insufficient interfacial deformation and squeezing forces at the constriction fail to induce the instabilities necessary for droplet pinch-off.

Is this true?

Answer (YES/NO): NO